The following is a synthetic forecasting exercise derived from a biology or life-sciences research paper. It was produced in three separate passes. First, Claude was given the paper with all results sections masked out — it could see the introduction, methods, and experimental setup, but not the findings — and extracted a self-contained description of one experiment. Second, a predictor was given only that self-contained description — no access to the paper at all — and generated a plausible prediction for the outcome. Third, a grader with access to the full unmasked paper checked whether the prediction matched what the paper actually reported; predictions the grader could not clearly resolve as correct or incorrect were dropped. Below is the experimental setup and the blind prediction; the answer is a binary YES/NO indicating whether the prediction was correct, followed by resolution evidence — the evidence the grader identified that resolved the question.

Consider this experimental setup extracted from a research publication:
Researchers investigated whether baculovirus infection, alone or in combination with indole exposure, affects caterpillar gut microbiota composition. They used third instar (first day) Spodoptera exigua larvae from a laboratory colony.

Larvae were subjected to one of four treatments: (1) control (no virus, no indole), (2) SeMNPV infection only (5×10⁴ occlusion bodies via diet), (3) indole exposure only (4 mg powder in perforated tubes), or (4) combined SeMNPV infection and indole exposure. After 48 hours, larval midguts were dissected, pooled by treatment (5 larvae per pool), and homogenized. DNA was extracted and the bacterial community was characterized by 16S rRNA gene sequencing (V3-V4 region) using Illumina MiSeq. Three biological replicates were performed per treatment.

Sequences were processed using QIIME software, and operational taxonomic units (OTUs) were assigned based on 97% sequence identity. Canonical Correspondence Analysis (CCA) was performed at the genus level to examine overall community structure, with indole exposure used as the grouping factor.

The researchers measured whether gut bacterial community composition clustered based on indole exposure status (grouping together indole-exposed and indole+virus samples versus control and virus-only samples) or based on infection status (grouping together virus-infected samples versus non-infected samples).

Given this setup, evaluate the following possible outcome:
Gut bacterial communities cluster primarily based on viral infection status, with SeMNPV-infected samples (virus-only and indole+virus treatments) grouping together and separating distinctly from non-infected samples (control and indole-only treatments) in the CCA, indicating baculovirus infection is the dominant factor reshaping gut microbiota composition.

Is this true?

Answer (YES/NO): NO